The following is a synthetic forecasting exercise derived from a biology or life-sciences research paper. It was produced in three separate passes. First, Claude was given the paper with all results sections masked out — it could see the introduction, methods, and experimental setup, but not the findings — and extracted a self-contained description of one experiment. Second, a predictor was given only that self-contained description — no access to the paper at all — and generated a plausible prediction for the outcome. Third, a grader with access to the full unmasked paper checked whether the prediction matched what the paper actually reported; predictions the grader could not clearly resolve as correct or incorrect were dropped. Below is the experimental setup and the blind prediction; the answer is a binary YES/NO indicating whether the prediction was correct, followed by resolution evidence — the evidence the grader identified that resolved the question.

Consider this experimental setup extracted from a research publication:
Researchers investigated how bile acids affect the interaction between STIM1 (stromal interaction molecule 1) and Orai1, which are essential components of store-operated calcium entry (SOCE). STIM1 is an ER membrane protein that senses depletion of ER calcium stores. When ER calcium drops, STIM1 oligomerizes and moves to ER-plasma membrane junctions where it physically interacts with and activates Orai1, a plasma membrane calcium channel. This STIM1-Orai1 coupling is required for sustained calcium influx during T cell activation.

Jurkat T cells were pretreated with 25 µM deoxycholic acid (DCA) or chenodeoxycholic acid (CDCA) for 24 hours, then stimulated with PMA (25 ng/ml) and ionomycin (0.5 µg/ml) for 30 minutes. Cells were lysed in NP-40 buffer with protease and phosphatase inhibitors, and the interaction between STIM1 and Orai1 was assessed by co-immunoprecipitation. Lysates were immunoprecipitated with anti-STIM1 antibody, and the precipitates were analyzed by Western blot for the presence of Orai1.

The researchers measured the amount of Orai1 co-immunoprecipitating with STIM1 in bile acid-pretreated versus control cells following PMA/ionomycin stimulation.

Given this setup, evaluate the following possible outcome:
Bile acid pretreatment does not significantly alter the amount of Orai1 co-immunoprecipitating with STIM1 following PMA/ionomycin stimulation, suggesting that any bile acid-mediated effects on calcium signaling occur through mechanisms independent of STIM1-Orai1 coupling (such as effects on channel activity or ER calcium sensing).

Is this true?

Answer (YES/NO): NO